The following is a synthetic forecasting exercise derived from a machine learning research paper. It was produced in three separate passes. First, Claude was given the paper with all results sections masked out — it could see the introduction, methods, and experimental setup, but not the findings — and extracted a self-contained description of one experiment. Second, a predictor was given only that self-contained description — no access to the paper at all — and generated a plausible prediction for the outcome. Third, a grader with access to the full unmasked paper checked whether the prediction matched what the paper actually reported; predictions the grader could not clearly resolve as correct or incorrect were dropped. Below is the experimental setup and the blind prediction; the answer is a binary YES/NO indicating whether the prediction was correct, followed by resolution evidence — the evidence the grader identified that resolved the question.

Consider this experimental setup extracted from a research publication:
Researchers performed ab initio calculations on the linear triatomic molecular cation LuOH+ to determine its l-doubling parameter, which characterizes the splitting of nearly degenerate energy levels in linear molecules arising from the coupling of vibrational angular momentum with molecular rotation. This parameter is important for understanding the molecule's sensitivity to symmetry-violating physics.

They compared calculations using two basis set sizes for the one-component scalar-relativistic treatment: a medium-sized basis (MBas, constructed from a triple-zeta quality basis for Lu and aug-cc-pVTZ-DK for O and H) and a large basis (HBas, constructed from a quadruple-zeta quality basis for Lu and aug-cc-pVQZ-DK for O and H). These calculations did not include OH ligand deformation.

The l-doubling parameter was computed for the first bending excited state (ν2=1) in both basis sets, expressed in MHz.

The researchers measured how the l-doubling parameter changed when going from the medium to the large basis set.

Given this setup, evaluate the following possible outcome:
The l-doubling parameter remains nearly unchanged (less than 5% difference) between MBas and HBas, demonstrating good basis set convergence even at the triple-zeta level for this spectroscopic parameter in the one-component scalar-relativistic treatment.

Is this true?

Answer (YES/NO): YES